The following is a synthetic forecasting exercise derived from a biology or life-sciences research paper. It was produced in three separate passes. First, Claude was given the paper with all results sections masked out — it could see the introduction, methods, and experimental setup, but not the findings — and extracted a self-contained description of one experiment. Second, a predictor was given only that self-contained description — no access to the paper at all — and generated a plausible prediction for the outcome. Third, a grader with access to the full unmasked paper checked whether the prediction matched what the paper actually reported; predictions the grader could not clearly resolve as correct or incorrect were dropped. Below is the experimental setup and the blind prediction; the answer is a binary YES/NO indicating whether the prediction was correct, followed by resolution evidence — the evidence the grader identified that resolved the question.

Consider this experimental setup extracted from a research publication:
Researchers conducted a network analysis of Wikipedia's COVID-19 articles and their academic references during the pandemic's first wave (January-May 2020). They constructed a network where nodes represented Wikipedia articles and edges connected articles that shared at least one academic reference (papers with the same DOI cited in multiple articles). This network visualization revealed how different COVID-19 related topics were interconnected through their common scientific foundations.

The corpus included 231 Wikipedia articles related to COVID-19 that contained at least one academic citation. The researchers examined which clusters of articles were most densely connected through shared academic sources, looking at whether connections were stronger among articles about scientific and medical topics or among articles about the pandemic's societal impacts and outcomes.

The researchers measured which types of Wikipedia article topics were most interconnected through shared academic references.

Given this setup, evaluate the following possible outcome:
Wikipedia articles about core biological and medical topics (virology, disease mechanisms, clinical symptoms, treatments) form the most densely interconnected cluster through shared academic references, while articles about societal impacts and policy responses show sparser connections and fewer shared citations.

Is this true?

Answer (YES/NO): YES